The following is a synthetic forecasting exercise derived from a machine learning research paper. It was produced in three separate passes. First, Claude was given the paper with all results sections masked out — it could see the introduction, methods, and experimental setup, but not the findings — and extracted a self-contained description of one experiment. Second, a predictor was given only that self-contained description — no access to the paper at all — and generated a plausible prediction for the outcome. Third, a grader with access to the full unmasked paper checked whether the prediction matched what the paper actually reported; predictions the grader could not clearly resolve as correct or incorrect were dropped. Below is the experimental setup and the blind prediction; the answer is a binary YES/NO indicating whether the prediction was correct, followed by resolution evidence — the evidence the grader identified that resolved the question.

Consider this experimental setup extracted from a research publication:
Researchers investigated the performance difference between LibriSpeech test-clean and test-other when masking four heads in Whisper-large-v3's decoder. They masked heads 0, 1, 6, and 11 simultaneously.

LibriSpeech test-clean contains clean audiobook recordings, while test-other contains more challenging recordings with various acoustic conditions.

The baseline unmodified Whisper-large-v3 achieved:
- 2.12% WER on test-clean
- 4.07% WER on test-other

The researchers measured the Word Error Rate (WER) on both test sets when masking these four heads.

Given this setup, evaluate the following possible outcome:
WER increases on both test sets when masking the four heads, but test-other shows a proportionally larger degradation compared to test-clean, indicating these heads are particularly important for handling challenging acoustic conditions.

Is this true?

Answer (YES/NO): NO